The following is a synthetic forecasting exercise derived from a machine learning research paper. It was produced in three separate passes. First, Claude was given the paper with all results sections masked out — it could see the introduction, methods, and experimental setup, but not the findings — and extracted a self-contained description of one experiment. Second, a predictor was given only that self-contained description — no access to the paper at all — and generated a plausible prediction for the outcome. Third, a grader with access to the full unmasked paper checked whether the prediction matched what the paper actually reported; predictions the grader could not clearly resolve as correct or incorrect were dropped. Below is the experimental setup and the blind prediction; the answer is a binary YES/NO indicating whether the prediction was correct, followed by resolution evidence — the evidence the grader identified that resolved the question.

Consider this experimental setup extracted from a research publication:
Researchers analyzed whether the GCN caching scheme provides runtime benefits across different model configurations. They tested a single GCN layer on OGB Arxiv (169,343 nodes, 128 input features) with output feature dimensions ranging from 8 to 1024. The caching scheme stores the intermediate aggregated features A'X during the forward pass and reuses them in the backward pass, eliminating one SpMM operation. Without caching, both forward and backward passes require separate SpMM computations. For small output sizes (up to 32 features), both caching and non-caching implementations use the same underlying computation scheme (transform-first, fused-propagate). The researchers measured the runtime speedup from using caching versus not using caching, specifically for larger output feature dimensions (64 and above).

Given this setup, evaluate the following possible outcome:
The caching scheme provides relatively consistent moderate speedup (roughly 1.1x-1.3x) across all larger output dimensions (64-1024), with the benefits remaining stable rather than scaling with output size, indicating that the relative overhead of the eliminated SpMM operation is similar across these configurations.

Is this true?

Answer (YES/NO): NO